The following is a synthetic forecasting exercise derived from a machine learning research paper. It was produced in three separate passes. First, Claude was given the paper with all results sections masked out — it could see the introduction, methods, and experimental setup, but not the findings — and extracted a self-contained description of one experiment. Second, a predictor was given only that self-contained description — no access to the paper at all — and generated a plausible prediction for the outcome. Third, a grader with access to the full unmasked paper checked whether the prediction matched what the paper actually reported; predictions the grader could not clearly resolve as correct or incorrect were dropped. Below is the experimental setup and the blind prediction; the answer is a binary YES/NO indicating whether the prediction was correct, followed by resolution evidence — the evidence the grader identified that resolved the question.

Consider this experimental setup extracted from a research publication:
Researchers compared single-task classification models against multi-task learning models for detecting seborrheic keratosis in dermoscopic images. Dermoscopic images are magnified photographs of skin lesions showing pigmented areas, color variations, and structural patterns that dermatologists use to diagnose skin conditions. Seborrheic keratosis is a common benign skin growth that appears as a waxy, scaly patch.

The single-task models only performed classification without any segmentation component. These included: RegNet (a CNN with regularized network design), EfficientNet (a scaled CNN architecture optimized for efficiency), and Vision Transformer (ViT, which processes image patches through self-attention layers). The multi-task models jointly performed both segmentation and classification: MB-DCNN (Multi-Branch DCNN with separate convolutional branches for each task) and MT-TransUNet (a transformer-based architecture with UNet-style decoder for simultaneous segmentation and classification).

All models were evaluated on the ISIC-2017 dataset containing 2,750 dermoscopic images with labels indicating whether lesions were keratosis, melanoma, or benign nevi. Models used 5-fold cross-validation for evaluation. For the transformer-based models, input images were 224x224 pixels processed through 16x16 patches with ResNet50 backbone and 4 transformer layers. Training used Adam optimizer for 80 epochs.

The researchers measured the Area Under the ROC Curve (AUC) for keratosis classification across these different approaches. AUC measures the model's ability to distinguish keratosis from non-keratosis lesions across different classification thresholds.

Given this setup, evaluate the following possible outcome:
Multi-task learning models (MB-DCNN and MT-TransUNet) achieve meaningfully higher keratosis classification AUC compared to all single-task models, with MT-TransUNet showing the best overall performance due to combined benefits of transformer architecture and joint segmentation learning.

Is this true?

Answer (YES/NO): NO